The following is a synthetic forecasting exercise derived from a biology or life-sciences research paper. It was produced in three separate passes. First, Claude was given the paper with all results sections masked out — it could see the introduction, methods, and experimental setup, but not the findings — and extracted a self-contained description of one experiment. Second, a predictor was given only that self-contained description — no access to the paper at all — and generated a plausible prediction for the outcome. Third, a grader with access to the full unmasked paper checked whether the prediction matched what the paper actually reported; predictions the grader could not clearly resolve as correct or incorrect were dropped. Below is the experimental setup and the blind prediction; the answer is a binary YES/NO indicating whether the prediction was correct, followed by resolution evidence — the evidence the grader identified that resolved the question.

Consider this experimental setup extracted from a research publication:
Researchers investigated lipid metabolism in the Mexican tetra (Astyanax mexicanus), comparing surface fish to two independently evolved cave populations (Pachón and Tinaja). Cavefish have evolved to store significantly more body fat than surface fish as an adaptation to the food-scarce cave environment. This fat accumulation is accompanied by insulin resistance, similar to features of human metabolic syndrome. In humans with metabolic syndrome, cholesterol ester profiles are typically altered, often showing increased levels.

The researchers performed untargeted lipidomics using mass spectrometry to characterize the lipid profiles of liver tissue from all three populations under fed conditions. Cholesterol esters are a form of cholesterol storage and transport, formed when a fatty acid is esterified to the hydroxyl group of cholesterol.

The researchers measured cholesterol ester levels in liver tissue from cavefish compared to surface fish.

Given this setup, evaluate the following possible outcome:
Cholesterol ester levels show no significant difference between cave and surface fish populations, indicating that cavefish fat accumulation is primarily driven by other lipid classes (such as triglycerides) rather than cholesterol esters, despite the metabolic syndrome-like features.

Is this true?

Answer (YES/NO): NO